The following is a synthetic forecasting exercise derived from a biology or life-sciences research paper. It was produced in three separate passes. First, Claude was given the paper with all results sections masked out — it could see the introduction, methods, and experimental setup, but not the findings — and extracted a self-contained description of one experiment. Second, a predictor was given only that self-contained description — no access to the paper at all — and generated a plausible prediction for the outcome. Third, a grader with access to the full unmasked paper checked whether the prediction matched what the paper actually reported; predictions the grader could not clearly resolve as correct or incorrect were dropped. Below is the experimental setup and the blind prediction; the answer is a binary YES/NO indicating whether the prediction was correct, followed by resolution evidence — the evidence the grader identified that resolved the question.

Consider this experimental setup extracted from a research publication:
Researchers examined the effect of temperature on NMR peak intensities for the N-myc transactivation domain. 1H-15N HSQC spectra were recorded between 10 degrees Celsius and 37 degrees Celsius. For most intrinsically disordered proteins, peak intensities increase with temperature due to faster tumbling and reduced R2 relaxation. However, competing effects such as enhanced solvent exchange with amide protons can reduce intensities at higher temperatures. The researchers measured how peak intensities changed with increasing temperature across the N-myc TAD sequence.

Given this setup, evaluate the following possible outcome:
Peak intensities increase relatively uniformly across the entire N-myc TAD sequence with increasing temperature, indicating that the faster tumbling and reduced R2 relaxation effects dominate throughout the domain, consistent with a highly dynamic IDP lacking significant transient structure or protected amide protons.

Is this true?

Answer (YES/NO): NO